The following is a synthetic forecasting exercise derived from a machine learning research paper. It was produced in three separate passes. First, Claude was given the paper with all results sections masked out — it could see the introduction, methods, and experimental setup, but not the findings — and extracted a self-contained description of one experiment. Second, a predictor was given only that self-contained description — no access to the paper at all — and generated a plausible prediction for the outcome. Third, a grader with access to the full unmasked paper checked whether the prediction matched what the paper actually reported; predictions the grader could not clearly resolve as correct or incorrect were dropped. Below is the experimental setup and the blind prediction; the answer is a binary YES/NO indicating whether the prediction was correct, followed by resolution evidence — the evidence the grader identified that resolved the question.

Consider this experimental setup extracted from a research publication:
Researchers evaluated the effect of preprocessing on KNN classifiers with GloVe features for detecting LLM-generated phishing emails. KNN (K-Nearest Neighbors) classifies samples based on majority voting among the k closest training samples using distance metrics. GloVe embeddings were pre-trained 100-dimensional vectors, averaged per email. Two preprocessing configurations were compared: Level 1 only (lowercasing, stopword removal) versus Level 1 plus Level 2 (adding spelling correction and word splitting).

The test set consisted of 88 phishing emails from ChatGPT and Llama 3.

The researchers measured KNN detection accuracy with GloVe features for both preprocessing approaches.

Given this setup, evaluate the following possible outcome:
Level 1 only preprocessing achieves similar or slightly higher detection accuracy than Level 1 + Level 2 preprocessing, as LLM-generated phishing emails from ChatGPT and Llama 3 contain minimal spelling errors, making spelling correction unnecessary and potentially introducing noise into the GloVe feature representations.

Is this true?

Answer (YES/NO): NO